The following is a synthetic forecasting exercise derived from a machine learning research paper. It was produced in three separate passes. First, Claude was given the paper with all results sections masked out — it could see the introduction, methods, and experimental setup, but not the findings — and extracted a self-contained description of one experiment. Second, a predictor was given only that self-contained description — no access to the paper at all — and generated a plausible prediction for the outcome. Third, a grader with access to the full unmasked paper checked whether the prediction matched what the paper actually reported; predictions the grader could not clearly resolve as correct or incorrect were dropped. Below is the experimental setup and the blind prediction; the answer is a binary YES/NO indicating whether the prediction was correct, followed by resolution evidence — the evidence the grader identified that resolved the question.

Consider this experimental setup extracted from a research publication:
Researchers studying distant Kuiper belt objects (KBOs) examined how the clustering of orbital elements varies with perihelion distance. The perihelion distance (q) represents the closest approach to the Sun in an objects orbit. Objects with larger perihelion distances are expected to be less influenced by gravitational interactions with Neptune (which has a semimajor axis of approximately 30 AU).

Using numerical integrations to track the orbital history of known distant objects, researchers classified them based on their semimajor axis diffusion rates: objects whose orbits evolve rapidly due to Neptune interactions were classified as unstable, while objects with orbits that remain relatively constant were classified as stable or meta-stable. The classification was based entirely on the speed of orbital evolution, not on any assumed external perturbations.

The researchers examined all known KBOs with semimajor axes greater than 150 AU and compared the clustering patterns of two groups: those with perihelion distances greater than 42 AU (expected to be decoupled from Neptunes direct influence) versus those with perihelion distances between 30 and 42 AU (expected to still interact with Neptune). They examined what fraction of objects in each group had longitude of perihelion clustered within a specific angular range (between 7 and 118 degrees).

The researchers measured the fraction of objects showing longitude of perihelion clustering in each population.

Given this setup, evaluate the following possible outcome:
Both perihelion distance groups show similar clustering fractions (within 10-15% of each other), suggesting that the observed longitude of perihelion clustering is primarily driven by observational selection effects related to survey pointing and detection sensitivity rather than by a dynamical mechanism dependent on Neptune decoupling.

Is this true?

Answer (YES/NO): NO